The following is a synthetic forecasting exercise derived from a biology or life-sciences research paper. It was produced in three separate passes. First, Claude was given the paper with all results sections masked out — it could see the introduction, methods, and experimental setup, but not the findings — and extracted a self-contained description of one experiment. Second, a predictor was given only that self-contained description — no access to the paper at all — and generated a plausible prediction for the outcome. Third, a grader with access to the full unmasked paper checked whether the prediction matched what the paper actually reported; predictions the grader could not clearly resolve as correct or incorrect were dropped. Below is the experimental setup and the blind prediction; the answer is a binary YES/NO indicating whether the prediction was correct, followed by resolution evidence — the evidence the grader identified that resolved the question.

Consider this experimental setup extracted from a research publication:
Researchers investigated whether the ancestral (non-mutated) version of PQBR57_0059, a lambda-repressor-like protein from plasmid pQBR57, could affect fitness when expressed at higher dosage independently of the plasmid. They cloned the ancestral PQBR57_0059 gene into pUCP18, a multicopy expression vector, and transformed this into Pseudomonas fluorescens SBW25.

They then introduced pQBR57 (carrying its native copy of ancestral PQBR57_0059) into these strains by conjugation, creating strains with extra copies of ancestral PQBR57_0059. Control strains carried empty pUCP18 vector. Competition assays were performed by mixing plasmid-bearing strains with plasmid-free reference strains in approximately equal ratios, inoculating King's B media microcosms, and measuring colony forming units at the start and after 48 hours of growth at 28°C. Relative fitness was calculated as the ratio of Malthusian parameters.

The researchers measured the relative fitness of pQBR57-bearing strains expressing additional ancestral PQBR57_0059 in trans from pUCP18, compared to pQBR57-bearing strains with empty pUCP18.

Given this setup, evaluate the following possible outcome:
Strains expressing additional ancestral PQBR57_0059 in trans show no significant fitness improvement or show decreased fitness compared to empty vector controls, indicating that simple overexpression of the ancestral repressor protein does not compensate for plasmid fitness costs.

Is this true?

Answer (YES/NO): YES